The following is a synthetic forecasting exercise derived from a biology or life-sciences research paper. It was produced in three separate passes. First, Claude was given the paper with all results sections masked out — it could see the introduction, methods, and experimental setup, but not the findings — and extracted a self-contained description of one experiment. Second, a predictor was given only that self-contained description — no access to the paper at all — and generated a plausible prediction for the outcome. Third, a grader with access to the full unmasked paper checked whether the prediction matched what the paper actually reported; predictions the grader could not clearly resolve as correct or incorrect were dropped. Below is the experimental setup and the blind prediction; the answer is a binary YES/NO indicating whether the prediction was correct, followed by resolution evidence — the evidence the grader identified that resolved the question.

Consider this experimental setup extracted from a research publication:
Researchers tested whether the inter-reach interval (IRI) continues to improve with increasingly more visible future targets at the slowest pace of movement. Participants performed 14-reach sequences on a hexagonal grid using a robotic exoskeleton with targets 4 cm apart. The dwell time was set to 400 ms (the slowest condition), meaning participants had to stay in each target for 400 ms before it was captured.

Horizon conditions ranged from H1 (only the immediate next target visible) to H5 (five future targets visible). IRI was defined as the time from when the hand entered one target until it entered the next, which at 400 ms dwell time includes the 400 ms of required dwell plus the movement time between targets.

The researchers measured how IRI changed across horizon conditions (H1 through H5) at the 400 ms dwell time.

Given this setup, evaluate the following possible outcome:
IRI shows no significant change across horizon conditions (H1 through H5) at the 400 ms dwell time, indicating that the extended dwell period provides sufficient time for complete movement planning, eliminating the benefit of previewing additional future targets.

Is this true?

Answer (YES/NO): NO